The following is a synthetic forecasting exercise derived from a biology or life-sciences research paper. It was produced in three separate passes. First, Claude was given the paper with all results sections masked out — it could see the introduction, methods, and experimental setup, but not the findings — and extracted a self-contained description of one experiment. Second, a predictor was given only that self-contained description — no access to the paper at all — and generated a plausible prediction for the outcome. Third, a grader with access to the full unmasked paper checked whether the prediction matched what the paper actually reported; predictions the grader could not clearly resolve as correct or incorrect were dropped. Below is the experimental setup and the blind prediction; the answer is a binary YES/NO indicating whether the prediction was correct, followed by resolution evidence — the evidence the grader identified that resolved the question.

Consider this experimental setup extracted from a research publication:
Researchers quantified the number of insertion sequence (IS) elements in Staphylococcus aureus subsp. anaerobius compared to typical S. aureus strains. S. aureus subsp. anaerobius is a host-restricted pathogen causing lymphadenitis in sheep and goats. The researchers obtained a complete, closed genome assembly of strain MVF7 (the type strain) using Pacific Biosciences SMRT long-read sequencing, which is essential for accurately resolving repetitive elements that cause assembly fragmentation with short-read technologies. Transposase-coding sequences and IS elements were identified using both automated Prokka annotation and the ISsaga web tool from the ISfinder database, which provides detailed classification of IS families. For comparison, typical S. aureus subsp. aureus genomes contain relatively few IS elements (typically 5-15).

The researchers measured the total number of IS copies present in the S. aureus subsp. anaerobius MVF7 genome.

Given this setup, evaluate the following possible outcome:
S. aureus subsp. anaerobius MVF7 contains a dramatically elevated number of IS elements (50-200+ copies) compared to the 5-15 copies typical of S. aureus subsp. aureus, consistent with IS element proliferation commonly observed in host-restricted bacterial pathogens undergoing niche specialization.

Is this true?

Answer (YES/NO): YES